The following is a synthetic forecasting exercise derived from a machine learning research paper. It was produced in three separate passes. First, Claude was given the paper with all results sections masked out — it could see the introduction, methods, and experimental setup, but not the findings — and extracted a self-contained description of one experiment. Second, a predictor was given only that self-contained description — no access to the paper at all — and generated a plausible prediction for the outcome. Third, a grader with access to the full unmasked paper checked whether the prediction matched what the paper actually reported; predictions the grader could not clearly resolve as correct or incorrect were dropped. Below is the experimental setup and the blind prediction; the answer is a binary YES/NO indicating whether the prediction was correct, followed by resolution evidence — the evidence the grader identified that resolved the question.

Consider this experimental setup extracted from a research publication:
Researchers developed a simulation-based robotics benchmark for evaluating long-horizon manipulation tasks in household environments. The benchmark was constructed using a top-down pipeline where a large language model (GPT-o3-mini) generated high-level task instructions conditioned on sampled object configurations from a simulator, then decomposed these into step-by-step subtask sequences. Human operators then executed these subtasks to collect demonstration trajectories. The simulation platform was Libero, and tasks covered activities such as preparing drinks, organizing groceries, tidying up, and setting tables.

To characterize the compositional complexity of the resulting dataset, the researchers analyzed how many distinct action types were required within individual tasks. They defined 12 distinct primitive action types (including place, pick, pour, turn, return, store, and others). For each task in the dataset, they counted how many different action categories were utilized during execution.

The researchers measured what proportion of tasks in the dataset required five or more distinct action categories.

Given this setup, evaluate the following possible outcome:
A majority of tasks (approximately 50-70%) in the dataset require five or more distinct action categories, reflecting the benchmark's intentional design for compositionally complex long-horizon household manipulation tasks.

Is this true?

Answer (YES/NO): NO